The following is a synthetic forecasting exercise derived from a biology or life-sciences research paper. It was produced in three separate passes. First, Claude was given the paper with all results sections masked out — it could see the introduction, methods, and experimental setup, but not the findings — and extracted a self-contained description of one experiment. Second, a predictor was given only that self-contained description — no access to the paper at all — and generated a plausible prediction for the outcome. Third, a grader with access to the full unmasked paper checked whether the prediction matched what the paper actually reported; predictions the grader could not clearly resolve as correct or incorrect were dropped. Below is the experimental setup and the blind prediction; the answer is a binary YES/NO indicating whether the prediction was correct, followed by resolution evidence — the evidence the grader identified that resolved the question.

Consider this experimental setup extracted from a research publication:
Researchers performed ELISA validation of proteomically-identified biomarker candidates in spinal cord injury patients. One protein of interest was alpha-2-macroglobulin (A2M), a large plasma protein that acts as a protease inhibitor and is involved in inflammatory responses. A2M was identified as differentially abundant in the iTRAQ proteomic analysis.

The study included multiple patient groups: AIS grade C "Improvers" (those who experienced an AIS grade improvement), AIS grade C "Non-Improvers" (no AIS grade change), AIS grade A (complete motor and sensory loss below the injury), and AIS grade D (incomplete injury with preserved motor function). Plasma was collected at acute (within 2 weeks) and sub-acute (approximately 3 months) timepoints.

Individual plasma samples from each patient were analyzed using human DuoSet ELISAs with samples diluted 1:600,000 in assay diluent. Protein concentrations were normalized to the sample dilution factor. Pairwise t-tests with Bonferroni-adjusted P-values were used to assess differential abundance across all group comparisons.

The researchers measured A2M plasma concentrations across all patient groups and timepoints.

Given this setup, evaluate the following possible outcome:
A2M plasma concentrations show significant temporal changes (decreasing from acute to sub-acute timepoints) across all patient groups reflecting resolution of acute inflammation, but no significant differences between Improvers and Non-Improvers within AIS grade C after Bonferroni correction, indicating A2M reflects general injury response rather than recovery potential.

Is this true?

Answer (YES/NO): NO